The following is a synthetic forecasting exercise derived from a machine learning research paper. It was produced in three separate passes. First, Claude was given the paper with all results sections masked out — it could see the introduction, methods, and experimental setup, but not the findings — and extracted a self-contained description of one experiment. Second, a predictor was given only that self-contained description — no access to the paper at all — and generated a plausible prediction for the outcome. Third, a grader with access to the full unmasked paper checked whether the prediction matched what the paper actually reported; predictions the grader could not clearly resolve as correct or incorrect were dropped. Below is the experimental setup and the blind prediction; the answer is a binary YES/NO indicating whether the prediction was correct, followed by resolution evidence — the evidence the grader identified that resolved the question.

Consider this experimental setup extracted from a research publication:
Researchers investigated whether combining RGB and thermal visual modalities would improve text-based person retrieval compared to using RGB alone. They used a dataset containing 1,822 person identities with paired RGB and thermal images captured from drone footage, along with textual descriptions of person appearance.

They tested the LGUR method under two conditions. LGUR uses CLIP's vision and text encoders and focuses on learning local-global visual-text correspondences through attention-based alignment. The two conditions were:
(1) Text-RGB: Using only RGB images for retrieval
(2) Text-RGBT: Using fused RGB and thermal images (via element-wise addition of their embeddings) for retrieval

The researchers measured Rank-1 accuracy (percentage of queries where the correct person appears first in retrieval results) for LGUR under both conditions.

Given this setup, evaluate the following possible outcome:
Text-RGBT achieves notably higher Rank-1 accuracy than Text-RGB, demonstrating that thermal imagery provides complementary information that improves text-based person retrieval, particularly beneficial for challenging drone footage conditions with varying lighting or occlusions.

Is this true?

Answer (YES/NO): NO